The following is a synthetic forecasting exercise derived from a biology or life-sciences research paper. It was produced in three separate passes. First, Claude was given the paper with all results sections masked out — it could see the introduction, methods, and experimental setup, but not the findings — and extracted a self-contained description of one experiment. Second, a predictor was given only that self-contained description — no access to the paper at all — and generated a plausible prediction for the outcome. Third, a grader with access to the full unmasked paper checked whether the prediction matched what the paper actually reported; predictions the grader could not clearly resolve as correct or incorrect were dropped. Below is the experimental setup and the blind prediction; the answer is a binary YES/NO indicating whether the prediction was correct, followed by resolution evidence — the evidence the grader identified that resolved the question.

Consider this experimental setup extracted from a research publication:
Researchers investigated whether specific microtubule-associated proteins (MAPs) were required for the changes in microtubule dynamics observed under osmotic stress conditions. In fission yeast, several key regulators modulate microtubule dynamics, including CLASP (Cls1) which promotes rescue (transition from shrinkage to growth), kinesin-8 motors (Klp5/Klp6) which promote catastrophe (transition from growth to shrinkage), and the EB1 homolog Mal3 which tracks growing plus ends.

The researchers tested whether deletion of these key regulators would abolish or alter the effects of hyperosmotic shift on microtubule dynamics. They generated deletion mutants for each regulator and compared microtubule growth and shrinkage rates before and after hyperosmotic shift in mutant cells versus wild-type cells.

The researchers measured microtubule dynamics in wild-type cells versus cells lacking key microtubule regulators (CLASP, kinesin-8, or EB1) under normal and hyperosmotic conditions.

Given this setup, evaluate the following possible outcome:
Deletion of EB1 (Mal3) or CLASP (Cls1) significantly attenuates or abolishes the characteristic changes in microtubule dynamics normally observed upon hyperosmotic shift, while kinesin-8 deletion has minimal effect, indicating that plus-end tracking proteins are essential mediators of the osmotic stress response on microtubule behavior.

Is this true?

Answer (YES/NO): NO